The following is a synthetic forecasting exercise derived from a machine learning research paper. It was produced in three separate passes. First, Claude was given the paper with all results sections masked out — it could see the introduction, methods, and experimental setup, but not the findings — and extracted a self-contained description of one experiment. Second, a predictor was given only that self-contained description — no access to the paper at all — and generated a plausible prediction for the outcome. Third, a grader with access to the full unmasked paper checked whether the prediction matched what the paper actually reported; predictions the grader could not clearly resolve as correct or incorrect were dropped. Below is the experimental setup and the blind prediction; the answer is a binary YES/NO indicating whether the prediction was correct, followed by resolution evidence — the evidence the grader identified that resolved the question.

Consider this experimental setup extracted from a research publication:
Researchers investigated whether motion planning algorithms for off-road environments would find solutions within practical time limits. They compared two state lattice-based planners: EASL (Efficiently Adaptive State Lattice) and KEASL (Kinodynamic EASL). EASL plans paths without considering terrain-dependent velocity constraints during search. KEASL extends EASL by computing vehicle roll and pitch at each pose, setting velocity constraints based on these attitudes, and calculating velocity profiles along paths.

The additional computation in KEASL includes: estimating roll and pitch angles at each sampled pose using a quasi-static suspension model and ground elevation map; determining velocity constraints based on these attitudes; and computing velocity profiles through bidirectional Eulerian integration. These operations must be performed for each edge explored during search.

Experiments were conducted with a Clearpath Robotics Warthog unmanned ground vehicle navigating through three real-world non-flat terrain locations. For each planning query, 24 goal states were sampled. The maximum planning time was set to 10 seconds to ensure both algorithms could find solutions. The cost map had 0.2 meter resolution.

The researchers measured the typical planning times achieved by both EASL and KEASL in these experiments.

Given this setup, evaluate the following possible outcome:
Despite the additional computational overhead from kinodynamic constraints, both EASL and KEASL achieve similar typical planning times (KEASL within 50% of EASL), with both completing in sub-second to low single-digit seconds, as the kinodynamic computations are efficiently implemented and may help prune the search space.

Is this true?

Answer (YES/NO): NO